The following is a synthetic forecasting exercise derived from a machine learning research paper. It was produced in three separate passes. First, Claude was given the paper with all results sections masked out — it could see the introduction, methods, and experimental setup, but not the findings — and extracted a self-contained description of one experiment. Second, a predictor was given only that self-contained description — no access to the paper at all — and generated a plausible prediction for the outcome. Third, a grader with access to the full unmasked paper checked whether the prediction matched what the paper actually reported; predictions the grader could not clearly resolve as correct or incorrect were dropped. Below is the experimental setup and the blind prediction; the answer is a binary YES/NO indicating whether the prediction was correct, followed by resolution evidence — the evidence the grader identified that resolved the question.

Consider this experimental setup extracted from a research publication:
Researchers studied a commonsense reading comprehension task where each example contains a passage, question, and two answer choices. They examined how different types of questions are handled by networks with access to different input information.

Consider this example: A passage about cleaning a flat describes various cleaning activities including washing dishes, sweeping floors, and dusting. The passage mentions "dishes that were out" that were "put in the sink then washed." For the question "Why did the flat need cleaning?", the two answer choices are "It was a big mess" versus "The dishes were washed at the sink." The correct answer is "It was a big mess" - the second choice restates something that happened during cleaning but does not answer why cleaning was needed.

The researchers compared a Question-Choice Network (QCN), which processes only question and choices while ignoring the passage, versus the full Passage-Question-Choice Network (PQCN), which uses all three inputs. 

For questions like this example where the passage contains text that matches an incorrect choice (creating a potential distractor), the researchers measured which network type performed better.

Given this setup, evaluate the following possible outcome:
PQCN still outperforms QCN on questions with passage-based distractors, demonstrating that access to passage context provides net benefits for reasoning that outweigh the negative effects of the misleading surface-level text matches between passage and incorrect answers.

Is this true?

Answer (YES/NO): NO